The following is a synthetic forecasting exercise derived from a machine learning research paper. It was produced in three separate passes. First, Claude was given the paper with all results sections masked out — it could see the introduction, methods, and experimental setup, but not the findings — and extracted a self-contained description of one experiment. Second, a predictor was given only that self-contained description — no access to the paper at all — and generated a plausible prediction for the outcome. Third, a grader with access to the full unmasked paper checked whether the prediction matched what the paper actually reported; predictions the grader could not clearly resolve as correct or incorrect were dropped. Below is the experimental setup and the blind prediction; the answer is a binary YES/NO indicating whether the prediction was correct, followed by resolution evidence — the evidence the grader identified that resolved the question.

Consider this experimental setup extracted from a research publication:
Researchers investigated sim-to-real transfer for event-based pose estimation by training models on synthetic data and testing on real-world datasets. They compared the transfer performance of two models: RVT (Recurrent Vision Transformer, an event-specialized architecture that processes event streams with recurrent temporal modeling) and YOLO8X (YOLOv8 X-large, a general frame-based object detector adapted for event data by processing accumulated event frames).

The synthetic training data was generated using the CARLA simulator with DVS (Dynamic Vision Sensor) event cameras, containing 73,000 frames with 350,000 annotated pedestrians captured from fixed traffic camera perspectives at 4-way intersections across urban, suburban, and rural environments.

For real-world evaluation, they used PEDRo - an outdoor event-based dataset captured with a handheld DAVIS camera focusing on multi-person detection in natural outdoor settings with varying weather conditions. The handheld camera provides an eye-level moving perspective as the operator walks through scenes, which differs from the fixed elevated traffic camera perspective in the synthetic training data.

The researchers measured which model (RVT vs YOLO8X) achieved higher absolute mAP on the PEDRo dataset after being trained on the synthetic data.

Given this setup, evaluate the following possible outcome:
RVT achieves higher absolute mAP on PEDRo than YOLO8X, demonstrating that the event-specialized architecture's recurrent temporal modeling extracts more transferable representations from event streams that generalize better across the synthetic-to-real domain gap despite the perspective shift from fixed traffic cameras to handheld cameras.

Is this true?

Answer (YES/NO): YES